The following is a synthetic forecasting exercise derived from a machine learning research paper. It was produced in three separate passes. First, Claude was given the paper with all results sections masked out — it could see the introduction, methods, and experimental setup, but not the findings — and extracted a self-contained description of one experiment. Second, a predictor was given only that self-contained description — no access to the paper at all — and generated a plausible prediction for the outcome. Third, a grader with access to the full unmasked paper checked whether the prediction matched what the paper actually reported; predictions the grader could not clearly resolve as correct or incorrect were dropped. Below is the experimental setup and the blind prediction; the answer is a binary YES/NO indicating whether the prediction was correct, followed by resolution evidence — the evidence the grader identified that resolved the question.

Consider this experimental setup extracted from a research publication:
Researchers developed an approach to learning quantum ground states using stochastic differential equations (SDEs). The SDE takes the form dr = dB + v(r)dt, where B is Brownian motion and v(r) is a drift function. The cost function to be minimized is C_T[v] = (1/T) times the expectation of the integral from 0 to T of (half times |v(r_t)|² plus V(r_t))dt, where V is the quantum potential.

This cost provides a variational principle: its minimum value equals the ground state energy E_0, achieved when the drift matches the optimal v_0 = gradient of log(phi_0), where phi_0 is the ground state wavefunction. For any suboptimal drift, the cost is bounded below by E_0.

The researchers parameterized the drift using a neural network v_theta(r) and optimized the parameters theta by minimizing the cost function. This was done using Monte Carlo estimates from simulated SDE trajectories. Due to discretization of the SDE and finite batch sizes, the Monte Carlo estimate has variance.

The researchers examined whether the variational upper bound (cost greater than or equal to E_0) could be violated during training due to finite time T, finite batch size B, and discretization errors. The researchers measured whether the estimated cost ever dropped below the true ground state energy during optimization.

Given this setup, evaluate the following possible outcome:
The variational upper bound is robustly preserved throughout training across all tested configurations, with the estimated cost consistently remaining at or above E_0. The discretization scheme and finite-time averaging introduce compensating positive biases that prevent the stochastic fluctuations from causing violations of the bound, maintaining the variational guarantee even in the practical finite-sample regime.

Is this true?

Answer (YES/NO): NO